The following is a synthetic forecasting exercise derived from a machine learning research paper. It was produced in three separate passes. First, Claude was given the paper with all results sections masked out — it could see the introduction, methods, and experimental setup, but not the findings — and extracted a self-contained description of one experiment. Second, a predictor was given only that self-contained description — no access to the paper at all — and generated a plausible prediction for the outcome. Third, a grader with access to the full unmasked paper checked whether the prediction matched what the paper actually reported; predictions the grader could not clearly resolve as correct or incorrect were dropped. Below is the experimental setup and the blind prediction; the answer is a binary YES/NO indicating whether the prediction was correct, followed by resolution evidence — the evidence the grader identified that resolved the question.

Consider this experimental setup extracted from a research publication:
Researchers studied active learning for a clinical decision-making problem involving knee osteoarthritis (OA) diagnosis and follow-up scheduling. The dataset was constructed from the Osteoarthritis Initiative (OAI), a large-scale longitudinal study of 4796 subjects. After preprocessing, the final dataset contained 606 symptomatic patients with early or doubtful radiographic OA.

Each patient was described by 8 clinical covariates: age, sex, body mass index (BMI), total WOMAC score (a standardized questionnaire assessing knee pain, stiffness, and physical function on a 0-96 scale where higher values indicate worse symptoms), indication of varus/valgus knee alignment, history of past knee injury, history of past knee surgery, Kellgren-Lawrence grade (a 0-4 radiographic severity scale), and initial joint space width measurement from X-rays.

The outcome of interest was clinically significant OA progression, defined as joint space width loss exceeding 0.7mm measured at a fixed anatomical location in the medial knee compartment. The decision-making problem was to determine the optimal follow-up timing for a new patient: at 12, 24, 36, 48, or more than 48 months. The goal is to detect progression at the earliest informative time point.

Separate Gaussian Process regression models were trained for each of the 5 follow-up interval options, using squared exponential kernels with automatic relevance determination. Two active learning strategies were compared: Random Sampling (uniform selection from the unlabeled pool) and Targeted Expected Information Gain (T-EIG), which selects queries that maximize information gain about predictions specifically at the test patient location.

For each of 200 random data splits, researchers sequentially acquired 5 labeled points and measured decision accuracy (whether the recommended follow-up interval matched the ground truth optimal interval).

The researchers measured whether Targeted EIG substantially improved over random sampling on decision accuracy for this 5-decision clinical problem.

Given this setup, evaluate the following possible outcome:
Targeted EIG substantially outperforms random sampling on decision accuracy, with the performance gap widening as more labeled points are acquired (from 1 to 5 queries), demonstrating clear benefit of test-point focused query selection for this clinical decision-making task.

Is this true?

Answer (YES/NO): NO